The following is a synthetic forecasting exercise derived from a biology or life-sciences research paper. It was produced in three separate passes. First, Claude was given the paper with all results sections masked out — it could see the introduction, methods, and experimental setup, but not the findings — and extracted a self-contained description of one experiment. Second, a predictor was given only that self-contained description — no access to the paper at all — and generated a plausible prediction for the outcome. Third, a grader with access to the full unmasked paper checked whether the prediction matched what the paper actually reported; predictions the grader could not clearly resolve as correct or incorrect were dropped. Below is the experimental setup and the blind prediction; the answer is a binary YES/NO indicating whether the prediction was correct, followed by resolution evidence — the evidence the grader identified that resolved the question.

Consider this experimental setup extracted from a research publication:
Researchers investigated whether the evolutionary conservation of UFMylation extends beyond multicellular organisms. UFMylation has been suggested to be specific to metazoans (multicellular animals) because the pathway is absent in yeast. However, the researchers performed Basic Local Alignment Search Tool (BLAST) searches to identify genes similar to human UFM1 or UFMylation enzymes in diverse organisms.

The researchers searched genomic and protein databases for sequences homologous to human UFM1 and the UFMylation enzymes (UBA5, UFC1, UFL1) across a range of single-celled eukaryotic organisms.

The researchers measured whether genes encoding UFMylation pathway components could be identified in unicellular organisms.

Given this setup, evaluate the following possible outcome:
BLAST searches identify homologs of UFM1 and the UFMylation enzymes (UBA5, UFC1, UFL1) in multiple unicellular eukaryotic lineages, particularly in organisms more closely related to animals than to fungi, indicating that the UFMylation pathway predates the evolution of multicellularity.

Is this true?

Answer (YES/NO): NO